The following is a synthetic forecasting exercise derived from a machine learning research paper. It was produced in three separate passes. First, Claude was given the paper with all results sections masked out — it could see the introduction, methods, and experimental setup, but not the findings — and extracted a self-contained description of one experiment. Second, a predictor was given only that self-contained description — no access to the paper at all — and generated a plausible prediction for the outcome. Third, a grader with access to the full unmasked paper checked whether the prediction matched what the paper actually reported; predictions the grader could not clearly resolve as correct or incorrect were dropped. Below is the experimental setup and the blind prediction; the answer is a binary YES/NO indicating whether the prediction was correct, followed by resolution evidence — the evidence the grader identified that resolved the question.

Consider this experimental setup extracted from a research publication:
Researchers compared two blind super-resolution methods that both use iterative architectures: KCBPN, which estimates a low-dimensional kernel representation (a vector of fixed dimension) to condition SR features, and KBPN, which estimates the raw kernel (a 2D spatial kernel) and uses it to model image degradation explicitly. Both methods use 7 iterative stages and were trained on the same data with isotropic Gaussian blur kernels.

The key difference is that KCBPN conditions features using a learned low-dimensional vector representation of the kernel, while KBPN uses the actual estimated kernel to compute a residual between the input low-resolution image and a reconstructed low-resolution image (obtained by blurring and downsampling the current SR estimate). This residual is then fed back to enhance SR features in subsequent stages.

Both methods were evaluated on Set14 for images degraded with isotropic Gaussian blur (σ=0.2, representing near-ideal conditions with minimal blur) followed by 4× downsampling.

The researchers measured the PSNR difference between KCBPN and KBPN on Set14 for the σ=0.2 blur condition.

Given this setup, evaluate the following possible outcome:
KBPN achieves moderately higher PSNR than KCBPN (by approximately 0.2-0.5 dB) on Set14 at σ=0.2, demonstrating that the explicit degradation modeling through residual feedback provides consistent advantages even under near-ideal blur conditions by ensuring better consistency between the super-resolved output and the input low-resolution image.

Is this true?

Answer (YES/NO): NO